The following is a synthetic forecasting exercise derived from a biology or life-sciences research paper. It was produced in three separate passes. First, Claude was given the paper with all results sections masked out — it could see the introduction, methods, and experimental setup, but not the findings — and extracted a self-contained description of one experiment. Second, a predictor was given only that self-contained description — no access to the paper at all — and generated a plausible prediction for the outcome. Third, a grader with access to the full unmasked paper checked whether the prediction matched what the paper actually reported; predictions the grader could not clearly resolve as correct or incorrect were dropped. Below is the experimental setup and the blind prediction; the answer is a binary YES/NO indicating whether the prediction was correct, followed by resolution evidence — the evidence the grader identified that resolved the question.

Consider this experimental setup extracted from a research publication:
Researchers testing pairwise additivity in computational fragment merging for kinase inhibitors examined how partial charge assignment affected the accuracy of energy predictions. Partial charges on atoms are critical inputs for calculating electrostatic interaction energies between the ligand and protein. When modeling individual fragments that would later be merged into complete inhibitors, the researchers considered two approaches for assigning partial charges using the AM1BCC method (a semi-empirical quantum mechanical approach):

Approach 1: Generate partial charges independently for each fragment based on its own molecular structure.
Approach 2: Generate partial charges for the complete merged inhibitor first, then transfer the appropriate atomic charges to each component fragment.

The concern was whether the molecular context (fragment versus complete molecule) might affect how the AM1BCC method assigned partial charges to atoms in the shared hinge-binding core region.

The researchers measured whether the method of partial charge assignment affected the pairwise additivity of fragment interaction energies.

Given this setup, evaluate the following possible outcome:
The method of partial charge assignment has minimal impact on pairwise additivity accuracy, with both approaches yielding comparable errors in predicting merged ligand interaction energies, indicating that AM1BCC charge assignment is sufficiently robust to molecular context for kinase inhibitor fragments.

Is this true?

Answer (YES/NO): NO